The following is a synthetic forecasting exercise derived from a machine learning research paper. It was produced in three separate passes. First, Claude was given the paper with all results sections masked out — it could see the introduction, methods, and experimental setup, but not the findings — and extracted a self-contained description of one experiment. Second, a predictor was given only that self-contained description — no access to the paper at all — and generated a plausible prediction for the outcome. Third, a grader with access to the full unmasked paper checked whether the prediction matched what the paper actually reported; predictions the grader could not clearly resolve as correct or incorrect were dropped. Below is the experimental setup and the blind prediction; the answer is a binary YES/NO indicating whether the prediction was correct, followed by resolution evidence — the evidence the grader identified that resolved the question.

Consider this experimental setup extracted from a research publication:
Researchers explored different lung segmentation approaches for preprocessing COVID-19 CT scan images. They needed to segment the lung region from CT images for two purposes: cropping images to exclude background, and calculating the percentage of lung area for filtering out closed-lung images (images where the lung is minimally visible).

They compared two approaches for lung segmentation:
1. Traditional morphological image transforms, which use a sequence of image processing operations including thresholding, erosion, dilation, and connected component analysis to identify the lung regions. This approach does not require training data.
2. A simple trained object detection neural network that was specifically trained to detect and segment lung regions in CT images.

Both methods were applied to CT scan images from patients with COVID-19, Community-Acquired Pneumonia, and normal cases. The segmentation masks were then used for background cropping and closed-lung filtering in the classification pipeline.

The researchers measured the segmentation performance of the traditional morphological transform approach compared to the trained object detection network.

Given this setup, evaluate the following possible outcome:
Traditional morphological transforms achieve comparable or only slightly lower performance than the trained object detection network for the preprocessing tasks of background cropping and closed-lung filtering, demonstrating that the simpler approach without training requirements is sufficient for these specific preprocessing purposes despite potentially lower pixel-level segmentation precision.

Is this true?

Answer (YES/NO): YES